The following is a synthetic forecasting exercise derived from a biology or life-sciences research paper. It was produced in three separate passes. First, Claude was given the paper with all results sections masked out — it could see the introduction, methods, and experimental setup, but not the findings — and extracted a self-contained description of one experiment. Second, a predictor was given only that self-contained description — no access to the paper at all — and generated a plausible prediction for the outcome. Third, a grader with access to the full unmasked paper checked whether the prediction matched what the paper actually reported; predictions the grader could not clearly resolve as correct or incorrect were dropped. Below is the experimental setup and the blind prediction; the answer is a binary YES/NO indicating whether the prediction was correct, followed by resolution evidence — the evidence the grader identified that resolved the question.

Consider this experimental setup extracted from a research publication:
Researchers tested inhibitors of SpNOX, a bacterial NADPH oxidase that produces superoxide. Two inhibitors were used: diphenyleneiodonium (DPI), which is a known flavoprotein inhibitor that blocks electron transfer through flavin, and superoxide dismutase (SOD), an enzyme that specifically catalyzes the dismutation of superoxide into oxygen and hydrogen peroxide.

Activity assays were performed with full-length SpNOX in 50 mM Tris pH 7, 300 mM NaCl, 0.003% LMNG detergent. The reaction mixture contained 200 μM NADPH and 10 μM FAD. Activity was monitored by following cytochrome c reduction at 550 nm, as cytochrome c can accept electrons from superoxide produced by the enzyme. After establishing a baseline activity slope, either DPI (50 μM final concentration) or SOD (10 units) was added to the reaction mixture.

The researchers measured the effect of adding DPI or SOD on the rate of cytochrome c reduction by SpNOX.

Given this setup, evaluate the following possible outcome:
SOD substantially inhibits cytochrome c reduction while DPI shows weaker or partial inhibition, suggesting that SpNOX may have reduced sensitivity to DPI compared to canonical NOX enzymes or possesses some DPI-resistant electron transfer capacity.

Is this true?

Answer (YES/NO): NO